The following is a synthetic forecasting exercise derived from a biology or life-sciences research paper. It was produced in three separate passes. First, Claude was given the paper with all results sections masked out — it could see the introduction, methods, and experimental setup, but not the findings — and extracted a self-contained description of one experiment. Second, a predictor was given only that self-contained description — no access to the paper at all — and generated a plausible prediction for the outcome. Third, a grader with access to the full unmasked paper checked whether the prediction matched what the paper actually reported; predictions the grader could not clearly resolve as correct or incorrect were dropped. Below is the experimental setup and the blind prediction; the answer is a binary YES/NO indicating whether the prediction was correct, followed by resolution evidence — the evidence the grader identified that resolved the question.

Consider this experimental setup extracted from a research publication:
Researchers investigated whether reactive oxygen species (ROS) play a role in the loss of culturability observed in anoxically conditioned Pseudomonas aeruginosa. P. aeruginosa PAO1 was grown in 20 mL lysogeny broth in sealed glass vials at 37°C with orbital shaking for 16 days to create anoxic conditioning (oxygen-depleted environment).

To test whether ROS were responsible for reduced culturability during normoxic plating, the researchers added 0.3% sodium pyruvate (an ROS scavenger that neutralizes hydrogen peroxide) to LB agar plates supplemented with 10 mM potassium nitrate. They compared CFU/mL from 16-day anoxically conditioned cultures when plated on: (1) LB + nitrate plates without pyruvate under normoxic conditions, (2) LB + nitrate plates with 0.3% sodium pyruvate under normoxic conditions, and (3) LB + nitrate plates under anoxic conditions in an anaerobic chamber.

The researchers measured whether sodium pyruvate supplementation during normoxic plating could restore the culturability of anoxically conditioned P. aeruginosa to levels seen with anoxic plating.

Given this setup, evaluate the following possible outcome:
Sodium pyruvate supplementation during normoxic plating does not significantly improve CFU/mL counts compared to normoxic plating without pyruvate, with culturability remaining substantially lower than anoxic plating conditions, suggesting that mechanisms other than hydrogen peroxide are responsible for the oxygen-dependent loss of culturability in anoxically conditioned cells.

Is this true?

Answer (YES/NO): NO